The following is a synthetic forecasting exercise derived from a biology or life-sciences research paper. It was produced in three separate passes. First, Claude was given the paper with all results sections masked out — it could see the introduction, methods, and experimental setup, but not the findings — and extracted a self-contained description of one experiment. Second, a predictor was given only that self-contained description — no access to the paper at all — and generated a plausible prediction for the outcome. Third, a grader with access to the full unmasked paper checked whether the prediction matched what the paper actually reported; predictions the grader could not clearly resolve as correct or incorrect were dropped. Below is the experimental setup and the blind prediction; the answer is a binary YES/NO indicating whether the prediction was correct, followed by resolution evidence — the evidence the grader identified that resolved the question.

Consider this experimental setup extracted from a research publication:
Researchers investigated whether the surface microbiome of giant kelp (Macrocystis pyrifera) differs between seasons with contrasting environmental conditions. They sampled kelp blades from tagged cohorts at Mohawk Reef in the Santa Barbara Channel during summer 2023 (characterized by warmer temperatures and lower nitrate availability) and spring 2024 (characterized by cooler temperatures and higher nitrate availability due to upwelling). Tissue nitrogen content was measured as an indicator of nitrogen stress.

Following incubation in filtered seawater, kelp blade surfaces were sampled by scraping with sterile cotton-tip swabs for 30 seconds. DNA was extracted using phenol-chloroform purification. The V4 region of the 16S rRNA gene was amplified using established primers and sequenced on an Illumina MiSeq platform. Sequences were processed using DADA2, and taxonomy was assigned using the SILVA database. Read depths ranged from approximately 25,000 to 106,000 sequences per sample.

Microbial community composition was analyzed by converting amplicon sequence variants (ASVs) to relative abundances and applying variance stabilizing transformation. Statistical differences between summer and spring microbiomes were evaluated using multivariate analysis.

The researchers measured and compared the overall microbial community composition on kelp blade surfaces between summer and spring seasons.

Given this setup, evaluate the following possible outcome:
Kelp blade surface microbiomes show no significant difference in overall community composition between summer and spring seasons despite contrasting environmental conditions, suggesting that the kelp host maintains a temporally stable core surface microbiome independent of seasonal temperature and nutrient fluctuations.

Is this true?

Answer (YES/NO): NO